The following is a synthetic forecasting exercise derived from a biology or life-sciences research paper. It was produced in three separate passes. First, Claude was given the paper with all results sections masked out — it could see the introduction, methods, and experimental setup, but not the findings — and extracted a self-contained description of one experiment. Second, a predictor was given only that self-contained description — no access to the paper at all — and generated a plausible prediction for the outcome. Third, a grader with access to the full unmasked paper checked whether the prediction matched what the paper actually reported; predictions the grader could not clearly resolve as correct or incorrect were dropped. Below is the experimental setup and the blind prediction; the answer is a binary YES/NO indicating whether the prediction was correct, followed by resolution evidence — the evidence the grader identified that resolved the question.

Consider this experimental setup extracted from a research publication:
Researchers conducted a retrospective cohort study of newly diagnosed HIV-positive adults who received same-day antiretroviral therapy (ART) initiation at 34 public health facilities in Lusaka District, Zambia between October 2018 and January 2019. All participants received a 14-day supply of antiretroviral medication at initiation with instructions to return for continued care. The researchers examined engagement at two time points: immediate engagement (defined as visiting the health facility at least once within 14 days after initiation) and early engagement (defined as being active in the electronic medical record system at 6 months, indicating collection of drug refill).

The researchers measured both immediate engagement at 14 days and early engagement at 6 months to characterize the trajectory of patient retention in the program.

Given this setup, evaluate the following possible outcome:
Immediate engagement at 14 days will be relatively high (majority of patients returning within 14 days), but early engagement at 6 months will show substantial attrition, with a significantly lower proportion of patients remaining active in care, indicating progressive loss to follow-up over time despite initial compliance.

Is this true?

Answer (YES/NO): NO